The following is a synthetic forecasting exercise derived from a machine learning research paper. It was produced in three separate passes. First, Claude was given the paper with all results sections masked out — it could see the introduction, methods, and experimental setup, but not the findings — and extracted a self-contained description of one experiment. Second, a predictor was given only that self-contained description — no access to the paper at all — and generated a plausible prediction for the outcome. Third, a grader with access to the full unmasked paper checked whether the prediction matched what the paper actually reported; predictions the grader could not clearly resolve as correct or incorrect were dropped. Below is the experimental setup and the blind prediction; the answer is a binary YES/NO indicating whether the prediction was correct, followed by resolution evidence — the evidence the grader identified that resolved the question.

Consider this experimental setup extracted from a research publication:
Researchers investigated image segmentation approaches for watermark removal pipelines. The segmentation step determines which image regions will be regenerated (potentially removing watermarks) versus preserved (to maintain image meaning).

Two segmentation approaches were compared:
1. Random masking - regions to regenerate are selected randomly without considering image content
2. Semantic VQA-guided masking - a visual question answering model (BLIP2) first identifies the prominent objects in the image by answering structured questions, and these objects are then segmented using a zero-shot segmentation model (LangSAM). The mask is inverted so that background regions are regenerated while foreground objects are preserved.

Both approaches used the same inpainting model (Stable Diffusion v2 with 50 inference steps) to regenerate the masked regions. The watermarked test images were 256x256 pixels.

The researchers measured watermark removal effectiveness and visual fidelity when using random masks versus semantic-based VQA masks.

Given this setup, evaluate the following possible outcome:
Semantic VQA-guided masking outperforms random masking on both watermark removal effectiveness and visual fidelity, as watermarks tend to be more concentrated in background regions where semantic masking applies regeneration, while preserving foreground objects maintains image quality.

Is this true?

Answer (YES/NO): YES